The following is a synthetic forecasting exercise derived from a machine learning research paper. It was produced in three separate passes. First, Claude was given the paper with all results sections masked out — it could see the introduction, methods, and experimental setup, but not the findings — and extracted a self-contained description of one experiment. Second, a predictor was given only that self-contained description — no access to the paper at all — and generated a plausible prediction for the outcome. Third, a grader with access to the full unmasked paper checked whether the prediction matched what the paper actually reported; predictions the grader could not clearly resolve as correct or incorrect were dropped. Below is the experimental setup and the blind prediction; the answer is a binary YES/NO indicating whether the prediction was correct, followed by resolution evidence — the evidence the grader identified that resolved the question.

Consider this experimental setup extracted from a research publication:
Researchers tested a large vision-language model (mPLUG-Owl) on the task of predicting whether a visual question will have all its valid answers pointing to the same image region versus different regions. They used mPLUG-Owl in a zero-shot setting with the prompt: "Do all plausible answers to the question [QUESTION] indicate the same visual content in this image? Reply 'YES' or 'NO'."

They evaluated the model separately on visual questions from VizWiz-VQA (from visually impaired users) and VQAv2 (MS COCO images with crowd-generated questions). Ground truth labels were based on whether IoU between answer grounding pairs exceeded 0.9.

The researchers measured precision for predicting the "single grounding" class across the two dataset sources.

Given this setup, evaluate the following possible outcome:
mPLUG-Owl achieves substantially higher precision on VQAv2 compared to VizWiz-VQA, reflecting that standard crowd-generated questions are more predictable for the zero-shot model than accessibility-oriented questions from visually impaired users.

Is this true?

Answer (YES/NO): YES